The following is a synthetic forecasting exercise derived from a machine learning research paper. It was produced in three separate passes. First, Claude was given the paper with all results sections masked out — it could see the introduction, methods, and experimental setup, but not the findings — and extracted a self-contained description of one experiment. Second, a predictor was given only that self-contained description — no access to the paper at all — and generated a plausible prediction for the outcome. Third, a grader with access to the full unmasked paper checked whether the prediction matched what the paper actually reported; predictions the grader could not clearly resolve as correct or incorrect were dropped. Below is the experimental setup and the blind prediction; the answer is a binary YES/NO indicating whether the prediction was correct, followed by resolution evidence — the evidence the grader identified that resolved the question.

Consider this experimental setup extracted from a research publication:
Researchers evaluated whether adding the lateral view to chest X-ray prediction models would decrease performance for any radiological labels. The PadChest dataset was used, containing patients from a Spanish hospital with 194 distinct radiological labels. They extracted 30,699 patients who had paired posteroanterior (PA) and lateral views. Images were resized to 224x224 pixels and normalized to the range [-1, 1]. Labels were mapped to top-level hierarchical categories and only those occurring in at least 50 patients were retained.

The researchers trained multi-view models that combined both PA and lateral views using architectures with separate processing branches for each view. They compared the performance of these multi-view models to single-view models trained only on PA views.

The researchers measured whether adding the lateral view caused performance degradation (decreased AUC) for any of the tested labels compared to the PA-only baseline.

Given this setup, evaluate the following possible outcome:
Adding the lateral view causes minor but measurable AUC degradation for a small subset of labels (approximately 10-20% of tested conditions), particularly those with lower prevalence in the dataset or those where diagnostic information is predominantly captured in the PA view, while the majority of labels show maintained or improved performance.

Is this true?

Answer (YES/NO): NO